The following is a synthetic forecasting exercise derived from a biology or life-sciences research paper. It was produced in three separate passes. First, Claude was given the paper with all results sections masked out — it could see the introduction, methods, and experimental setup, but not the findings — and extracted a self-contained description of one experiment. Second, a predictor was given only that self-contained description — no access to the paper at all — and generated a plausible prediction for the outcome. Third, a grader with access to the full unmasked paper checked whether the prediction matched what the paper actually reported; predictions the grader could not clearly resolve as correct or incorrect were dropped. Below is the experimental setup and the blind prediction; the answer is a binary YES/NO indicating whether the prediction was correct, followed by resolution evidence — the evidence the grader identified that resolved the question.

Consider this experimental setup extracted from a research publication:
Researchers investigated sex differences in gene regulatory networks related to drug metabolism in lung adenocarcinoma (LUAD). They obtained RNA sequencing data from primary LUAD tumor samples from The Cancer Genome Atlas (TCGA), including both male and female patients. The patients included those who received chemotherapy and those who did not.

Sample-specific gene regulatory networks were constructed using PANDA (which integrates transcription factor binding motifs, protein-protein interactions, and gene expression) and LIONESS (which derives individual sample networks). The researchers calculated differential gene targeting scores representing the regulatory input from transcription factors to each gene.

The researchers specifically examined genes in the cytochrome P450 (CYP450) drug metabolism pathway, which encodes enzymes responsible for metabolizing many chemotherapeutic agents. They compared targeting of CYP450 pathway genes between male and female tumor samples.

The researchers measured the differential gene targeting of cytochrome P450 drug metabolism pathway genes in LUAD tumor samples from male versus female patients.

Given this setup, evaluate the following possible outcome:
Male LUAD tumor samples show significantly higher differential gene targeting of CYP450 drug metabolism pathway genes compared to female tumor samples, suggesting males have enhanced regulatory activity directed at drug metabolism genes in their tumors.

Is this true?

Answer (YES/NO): NO